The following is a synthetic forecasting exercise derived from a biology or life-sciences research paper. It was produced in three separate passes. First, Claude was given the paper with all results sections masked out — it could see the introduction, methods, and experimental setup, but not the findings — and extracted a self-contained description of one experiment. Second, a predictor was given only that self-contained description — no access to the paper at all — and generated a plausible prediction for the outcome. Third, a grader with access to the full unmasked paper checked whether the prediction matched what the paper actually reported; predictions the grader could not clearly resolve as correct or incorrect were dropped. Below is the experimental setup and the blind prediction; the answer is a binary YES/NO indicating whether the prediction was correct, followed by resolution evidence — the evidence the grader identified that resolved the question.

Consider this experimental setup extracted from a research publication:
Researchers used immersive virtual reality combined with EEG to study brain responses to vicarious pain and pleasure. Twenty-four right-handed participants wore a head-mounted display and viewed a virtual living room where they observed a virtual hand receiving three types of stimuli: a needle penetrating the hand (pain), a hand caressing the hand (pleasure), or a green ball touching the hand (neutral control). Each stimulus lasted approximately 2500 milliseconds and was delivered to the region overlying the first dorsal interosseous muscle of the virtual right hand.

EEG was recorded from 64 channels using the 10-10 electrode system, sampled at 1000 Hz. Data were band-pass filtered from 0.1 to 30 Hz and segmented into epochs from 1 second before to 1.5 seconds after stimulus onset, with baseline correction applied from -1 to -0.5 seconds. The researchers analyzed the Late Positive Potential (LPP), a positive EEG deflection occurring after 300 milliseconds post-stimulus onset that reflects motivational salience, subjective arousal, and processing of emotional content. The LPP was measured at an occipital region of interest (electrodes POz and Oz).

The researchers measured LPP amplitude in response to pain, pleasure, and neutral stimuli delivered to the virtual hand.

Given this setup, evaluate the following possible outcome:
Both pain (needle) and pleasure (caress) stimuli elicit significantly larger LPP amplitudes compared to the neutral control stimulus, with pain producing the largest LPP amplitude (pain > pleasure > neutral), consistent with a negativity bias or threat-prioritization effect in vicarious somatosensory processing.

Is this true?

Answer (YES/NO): NO